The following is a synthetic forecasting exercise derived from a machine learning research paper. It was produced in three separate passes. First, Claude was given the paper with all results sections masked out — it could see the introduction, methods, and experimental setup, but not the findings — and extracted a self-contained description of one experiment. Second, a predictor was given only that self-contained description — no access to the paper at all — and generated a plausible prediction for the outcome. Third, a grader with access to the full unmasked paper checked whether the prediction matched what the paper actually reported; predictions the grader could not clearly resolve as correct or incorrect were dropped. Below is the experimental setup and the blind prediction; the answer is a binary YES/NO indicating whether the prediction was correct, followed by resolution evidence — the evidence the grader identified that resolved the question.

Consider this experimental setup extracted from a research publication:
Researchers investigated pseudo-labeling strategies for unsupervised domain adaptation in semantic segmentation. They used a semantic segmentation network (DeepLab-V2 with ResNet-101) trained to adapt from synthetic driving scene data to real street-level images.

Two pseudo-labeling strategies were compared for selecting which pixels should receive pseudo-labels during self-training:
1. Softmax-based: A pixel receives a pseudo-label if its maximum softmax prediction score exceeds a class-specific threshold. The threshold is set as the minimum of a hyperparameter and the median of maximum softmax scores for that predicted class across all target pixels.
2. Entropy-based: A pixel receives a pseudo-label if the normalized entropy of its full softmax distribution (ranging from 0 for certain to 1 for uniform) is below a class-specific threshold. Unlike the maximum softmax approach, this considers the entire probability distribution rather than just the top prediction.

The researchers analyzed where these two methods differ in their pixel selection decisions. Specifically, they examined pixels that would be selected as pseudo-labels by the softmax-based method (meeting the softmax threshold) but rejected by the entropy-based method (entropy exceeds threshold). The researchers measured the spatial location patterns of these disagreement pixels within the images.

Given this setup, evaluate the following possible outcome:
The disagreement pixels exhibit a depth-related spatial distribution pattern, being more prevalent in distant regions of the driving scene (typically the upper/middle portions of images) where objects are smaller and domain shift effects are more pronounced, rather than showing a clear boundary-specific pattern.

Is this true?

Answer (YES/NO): NO